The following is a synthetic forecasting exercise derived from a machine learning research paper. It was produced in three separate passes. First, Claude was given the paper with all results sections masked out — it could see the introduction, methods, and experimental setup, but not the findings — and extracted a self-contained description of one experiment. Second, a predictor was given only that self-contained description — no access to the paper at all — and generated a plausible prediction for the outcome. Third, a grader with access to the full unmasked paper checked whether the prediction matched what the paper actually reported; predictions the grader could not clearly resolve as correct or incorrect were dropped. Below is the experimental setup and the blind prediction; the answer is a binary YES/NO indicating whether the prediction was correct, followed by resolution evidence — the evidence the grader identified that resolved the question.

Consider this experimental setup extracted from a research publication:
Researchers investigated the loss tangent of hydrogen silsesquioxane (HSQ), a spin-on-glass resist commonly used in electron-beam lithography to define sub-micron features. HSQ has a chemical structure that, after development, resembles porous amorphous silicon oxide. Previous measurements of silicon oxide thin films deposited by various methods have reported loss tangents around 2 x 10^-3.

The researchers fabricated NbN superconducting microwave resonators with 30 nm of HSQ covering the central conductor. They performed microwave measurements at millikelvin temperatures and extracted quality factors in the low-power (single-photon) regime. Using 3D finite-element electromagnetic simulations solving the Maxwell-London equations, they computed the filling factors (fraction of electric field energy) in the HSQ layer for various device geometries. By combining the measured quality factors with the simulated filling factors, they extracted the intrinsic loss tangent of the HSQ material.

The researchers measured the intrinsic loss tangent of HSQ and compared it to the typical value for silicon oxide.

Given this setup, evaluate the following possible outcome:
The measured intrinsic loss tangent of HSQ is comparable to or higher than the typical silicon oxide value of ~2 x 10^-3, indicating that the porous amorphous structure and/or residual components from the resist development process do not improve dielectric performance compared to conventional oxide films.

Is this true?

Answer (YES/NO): YES